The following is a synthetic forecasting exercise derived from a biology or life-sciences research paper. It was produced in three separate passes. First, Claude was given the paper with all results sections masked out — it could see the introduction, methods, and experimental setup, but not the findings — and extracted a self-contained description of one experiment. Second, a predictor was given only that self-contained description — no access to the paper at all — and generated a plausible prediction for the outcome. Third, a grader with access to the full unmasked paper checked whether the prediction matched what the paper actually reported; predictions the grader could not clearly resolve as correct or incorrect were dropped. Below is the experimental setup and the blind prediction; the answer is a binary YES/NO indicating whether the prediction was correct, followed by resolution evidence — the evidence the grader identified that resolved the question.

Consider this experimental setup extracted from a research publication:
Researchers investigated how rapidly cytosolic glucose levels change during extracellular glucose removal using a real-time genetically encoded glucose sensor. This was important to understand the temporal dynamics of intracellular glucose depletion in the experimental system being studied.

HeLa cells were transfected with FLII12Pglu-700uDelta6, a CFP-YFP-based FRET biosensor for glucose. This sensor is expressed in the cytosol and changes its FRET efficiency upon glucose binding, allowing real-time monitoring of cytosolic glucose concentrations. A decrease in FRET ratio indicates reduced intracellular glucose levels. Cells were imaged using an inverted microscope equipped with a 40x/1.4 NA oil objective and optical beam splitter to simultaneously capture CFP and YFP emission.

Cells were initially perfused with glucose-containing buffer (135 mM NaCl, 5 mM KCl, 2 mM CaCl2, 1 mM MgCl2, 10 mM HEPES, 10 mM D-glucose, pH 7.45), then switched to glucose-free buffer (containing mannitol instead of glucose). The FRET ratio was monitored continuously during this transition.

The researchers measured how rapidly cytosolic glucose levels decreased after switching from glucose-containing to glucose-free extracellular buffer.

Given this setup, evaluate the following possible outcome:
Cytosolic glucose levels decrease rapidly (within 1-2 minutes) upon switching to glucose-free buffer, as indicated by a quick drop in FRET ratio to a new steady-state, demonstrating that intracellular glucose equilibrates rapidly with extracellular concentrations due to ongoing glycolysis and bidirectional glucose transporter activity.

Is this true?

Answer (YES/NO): YES